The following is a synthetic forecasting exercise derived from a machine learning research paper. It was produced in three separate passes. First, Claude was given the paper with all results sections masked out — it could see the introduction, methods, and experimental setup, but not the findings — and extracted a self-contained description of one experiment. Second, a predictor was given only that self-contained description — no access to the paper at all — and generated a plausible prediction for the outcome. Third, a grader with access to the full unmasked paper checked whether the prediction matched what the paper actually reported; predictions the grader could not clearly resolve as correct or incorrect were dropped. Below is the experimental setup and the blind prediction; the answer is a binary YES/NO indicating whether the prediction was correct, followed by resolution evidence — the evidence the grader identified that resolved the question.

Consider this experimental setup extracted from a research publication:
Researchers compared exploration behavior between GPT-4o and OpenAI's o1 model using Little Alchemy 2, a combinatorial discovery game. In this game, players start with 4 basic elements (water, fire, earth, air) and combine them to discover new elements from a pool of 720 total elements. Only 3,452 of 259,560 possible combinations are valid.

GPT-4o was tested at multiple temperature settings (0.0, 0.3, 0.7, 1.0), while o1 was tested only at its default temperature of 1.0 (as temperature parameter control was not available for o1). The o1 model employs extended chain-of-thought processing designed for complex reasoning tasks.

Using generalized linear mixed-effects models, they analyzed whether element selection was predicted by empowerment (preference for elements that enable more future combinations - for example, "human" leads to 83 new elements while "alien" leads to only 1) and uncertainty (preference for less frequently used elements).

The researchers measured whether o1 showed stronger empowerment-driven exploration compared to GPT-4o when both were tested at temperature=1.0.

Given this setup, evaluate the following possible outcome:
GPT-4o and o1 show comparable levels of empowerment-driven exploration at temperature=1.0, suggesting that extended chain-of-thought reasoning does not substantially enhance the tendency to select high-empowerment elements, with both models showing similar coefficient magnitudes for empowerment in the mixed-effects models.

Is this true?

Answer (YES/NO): NO